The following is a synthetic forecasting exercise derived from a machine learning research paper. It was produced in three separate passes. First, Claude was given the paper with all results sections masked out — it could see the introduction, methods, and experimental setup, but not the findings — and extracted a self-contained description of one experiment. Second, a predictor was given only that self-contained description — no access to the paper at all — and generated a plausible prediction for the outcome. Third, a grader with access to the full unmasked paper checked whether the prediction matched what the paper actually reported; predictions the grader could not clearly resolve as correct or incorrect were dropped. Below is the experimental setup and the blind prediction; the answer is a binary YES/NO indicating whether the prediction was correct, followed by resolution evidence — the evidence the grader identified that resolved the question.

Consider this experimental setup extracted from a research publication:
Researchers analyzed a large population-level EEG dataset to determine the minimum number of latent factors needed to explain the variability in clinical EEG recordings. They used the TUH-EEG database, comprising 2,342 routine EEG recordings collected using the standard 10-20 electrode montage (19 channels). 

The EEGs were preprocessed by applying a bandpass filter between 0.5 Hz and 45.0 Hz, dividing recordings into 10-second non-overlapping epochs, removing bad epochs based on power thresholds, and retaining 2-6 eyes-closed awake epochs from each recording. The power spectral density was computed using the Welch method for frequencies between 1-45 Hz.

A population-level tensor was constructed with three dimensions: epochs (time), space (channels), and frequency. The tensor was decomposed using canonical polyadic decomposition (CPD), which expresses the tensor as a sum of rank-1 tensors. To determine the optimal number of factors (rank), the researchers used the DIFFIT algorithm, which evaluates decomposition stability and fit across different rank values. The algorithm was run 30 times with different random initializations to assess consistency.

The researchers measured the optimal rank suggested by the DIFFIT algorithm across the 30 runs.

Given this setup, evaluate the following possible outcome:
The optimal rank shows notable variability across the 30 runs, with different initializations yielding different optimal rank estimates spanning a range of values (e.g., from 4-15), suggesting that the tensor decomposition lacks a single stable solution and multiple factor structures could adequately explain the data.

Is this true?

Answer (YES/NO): NO